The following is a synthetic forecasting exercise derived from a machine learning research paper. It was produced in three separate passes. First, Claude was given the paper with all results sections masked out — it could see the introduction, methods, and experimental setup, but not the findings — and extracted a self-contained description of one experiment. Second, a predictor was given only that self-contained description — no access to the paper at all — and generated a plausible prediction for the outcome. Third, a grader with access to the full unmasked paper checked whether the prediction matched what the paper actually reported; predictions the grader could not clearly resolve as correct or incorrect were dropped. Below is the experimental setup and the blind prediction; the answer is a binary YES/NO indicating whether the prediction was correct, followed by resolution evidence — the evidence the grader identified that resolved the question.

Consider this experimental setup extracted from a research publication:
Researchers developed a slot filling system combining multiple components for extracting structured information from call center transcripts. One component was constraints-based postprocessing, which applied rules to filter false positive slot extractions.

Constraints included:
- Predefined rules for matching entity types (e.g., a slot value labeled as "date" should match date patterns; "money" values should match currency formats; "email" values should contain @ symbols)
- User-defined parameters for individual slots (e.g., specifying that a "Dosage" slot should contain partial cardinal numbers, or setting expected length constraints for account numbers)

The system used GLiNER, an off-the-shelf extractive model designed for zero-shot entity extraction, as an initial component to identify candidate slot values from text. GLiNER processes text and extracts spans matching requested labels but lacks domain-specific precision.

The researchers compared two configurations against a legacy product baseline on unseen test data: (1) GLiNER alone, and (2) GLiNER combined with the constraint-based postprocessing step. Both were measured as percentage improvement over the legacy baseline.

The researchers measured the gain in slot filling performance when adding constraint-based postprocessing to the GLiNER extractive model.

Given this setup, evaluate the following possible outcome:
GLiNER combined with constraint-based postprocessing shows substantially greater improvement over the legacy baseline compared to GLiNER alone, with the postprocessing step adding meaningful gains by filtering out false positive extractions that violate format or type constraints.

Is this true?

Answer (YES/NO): YES